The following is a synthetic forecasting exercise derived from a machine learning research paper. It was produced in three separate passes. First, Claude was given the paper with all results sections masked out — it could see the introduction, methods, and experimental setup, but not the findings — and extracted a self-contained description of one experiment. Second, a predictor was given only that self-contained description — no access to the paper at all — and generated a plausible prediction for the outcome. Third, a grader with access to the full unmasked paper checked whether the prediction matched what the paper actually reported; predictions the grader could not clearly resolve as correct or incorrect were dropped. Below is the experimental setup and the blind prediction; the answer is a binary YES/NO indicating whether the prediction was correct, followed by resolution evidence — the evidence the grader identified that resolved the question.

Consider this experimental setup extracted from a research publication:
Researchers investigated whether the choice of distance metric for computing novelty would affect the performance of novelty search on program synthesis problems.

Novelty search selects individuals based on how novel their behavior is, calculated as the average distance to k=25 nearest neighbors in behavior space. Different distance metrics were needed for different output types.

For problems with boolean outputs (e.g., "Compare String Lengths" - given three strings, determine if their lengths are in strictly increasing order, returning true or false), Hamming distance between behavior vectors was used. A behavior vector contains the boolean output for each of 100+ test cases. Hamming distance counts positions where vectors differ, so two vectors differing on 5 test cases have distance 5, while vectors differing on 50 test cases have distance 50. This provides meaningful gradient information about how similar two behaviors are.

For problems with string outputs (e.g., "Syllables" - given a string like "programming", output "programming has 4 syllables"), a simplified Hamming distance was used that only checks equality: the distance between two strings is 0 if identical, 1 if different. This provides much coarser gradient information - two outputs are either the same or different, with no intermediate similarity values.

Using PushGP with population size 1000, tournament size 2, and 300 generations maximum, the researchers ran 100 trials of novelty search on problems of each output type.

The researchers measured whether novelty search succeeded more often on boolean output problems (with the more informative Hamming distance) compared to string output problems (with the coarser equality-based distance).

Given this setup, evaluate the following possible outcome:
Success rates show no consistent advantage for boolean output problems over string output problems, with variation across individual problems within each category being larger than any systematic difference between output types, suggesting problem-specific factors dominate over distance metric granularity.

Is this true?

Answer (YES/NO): NO